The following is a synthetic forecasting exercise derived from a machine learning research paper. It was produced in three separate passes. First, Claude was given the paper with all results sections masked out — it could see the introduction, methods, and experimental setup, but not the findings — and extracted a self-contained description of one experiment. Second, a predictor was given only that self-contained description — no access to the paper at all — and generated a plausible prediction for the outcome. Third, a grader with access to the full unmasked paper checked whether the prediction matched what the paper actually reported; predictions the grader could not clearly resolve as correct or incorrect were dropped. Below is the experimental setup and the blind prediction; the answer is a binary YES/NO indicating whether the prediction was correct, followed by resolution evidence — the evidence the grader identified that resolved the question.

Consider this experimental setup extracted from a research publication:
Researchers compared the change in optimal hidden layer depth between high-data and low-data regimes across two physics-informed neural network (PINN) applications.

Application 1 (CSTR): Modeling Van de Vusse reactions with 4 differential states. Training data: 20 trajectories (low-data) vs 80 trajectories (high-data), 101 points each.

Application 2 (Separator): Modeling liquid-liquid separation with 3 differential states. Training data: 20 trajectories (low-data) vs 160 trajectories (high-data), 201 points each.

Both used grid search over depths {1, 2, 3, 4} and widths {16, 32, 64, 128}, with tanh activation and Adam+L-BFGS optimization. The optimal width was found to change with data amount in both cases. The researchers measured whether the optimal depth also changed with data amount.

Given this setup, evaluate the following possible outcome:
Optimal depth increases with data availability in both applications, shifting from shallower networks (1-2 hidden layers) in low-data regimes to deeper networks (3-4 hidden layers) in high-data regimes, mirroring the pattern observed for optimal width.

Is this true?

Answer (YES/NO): NO